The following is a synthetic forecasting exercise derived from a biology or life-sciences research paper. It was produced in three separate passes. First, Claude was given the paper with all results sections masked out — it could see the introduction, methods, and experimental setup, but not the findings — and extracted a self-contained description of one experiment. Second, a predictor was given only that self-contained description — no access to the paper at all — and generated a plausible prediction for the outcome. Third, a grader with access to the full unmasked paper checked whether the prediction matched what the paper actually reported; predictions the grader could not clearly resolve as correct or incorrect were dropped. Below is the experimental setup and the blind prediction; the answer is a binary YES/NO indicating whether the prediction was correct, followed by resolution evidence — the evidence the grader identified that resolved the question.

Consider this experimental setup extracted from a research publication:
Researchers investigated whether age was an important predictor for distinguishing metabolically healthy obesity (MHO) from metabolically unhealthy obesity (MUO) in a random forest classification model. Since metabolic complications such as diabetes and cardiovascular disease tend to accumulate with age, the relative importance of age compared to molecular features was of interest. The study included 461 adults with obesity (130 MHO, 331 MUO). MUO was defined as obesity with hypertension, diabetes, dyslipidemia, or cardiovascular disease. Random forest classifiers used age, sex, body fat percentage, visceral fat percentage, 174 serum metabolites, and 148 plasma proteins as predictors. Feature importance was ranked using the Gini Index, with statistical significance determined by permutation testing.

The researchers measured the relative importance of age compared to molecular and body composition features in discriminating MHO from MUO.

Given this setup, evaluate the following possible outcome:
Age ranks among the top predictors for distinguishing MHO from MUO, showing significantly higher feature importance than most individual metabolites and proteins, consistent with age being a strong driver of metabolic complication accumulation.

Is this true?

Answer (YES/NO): YES